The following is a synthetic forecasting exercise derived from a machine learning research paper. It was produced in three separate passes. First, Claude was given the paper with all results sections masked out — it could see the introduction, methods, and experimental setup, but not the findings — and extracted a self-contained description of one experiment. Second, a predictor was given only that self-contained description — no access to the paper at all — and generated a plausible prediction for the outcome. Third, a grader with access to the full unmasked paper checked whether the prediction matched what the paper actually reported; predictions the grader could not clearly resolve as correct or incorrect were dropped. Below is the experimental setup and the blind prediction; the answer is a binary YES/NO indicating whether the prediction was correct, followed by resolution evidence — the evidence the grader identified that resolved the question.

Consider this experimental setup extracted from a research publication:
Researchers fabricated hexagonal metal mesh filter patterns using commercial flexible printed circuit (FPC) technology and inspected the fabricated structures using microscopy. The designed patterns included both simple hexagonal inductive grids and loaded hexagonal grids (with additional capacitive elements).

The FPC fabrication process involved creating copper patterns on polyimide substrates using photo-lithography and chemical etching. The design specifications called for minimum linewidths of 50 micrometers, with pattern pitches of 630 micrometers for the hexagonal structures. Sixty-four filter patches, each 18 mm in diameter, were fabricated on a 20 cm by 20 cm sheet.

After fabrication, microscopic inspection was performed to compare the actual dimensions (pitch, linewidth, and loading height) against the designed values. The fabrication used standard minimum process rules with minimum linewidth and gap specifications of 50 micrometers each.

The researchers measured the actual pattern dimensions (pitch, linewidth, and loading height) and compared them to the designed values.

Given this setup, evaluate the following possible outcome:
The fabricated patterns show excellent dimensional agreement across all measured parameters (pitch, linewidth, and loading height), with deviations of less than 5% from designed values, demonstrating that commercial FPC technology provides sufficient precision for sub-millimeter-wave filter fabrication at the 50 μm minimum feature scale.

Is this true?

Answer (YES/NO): NO